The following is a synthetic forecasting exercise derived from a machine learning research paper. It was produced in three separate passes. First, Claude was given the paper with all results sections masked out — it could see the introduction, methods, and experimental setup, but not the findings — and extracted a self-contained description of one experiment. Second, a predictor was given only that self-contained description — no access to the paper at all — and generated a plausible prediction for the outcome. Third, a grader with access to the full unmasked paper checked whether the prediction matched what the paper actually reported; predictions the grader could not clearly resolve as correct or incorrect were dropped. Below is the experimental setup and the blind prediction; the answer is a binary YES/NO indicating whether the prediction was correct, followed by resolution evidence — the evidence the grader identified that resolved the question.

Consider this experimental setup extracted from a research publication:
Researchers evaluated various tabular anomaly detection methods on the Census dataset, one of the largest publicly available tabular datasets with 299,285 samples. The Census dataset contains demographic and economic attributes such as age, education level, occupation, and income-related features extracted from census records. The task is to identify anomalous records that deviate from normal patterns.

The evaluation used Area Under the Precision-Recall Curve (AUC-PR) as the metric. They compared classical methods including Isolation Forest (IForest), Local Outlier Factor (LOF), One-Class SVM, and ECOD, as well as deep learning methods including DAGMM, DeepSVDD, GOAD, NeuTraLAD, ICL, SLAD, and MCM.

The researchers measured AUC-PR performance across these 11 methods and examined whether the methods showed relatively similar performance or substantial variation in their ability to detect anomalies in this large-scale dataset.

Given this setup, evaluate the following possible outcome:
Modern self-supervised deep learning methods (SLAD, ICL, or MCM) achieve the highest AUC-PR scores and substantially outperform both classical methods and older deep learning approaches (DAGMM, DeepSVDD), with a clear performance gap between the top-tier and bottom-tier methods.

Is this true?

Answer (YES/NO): NO